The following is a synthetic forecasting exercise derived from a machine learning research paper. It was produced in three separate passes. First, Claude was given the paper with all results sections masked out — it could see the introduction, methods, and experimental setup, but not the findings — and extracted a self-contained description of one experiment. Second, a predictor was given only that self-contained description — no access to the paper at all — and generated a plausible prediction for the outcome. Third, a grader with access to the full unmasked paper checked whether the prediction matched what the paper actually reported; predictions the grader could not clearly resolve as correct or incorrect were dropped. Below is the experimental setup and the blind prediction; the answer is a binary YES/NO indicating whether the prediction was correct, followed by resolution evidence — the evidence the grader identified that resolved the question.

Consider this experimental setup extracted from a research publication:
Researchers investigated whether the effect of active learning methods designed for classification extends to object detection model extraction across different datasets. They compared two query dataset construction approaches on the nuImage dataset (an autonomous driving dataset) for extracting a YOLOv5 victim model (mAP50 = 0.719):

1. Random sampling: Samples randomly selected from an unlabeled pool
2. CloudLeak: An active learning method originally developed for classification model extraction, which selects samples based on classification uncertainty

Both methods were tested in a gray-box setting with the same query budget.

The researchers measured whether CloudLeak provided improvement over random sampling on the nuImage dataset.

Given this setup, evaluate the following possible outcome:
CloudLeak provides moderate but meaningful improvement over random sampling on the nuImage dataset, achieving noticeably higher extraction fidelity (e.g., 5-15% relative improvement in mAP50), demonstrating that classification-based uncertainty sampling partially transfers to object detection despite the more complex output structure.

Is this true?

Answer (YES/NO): YES